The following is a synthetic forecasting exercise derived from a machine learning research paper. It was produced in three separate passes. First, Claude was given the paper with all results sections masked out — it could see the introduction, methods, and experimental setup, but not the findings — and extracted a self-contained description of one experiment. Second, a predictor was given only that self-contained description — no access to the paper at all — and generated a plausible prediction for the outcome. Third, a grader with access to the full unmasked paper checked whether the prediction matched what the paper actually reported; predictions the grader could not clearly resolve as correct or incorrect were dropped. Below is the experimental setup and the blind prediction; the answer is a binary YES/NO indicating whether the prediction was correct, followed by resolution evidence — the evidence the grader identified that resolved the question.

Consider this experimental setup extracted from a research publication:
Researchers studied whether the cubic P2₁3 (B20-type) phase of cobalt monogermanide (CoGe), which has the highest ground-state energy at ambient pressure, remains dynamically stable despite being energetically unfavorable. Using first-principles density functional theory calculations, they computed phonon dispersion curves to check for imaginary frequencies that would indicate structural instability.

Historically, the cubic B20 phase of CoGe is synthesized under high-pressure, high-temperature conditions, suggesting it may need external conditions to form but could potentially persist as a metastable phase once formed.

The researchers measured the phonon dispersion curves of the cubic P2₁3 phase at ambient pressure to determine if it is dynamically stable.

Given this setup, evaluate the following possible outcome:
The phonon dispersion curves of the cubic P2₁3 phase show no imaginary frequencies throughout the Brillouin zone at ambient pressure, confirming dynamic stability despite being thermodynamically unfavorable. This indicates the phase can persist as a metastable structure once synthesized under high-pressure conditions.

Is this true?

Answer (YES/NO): YES